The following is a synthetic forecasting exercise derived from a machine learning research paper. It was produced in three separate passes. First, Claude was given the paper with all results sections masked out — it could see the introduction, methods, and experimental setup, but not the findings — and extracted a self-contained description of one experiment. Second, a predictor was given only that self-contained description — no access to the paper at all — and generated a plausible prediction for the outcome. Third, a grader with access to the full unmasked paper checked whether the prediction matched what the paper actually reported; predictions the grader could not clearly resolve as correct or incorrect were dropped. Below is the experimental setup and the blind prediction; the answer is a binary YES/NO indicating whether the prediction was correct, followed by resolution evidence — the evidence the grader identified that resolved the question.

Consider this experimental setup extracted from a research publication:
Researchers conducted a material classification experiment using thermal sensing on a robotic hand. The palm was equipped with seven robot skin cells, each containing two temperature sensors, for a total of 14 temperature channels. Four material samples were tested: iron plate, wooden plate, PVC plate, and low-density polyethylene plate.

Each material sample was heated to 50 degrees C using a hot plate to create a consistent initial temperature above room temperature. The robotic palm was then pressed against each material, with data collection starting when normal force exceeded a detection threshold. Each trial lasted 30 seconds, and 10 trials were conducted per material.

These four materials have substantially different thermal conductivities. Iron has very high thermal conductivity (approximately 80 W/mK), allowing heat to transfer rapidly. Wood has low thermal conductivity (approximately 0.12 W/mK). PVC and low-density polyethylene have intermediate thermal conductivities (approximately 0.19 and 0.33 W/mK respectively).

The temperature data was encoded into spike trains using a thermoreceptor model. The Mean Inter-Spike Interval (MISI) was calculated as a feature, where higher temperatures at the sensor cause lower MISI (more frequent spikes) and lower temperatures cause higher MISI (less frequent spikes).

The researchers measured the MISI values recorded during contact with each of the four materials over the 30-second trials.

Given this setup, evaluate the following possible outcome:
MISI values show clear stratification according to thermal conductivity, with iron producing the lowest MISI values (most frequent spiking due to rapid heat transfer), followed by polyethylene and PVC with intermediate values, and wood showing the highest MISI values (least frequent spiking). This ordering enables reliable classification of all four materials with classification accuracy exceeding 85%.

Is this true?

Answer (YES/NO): NO